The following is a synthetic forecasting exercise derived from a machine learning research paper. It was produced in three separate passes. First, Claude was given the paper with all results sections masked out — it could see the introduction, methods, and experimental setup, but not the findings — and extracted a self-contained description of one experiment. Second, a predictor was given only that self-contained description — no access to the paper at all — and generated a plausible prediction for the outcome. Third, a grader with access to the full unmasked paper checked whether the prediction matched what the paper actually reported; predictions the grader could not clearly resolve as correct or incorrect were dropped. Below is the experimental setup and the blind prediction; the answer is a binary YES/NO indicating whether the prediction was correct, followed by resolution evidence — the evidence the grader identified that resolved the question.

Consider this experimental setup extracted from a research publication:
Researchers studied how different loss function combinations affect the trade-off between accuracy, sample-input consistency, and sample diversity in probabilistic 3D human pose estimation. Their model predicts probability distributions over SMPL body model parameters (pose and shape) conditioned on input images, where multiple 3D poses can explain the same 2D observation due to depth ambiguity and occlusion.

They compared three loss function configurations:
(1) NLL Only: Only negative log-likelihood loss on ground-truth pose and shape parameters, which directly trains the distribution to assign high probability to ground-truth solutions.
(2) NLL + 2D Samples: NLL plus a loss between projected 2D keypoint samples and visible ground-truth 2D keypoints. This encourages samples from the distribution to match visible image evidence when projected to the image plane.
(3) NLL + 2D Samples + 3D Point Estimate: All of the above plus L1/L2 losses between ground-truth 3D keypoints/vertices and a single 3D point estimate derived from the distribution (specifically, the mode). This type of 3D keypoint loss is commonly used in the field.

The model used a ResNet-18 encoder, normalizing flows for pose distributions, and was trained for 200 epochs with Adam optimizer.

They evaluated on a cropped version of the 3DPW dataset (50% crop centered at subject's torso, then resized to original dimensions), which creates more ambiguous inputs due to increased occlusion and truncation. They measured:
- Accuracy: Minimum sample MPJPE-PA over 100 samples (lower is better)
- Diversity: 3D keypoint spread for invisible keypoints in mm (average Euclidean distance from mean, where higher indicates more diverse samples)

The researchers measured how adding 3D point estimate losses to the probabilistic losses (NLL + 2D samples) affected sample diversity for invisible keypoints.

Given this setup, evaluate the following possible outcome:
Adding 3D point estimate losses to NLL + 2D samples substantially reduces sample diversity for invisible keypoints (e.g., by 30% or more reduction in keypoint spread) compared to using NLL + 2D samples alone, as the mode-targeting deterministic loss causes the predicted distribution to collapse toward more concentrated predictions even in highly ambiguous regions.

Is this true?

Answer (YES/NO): NO